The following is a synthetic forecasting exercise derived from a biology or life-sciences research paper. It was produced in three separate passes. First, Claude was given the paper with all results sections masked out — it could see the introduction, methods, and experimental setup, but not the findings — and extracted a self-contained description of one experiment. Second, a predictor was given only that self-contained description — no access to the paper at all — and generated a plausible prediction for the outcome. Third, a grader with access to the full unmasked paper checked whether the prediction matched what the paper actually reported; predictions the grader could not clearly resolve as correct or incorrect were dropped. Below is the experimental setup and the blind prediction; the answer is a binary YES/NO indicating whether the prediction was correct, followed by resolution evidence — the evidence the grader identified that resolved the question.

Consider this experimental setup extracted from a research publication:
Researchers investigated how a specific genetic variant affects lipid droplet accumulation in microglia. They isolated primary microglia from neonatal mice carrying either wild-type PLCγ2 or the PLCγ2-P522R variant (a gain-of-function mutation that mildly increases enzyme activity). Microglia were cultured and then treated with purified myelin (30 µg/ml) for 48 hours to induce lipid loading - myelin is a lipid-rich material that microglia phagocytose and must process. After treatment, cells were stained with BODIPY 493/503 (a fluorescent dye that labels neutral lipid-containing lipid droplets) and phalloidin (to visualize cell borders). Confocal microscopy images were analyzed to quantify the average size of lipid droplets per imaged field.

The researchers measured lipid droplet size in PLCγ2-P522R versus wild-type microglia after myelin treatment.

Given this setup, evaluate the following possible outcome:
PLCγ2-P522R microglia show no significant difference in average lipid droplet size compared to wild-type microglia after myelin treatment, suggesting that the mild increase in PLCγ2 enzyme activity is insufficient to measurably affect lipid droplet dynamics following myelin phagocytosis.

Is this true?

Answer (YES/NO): NO